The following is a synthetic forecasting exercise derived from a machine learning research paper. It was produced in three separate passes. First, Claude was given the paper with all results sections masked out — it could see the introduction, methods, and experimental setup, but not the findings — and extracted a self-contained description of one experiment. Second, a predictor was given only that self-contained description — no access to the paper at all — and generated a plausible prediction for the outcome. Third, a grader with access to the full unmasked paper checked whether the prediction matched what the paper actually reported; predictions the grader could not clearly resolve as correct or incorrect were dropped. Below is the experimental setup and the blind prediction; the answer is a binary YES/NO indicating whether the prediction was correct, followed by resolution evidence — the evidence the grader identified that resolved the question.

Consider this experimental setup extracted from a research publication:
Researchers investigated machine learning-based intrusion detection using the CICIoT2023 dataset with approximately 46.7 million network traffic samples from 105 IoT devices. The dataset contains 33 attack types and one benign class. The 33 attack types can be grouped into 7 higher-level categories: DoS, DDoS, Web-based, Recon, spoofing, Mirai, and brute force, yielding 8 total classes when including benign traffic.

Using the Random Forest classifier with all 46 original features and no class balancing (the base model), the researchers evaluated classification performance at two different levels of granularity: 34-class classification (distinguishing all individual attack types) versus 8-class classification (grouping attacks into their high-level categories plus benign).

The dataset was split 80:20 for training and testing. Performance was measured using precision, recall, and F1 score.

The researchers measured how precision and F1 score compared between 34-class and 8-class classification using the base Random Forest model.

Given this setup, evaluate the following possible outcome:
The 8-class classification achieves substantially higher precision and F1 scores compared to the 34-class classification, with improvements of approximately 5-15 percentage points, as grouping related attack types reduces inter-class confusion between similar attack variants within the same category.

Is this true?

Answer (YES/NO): NO